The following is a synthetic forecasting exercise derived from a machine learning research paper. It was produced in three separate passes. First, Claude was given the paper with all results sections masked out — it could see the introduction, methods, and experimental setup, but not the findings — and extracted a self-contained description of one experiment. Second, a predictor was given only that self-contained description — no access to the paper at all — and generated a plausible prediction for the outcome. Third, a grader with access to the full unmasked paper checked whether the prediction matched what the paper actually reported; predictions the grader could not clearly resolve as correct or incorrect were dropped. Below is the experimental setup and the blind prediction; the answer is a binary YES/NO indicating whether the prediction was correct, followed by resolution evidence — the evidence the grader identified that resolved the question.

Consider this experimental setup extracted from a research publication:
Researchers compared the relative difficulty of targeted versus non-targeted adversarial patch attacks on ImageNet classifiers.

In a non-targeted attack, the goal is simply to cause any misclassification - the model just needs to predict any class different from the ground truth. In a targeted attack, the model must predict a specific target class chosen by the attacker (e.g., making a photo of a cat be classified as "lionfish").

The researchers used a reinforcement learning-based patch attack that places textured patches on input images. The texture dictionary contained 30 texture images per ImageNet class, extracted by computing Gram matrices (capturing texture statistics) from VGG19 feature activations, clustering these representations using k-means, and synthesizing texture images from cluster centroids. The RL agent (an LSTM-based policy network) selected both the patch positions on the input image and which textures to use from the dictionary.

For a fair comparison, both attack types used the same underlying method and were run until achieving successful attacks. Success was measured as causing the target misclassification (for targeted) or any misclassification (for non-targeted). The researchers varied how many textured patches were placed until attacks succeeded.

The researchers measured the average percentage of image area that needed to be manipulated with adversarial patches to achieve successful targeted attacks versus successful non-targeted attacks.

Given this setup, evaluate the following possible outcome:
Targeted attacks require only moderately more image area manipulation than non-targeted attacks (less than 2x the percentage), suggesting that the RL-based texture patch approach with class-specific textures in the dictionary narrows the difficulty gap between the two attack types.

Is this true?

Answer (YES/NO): NO